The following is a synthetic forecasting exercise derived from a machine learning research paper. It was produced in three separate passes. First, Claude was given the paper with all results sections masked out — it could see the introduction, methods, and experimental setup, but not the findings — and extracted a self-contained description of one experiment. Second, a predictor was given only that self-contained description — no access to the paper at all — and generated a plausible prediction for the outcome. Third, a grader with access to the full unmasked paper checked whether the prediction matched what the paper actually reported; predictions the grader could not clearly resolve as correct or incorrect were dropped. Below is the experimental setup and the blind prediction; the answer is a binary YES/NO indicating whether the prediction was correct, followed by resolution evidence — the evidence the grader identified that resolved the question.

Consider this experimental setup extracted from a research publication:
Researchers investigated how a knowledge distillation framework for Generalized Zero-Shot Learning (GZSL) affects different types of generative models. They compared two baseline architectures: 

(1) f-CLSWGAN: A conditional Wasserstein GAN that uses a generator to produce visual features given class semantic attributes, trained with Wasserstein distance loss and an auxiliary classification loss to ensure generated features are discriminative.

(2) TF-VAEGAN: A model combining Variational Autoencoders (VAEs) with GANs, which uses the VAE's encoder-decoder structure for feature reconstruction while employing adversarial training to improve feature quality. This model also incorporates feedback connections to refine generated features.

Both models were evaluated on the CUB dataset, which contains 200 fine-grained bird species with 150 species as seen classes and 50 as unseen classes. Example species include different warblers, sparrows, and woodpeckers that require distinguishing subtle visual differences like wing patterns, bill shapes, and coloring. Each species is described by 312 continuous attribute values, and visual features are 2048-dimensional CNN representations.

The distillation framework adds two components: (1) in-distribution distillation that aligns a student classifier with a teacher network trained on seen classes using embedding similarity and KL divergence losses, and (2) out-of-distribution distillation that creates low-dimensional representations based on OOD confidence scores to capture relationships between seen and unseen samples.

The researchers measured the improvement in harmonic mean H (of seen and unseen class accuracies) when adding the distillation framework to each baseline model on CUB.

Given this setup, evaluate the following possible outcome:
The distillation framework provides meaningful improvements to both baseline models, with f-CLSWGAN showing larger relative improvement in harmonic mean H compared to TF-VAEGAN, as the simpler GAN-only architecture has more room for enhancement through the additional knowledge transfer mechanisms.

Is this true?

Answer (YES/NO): YES